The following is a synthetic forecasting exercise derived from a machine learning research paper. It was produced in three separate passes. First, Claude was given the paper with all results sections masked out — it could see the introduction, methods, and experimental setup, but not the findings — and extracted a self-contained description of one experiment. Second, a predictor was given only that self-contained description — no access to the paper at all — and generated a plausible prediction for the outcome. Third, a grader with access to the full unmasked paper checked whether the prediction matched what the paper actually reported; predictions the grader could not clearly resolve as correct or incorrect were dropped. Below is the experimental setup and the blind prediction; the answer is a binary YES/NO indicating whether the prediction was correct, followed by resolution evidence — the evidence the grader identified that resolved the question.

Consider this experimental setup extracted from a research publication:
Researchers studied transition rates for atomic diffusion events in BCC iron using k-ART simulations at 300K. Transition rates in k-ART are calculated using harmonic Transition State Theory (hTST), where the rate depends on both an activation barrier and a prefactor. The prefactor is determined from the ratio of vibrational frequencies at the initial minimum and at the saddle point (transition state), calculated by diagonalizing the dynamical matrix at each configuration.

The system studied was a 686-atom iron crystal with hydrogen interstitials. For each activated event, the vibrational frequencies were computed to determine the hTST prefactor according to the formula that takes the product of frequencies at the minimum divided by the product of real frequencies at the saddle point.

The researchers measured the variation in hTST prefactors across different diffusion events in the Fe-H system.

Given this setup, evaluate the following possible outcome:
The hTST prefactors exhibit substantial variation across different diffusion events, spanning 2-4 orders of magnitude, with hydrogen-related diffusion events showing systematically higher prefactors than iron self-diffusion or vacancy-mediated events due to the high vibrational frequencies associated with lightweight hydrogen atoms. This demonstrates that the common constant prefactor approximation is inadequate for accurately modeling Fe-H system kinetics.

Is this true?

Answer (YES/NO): NO